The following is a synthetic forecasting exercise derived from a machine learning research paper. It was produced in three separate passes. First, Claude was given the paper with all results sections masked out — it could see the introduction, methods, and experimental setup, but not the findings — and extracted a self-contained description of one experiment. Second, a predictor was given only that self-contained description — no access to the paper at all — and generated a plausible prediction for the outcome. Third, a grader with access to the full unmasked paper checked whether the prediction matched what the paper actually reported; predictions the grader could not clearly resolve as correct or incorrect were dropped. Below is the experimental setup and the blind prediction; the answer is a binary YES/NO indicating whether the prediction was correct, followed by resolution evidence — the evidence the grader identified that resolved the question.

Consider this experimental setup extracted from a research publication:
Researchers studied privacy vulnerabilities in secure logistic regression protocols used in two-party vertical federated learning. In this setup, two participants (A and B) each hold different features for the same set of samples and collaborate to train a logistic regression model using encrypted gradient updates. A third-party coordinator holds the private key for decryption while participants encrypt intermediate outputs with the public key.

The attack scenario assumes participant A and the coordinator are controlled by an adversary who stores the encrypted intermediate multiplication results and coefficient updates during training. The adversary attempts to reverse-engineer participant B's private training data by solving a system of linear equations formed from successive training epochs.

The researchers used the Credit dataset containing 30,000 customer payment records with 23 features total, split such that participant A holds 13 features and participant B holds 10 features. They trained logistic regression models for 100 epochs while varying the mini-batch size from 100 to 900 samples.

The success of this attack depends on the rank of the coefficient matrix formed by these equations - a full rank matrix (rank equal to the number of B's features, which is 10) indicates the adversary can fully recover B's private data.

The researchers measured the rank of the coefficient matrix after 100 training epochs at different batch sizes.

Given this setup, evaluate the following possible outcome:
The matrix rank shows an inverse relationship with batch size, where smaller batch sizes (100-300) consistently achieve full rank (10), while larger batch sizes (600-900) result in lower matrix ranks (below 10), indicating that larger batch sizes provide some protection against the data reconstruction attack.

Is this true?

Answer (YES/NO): YES